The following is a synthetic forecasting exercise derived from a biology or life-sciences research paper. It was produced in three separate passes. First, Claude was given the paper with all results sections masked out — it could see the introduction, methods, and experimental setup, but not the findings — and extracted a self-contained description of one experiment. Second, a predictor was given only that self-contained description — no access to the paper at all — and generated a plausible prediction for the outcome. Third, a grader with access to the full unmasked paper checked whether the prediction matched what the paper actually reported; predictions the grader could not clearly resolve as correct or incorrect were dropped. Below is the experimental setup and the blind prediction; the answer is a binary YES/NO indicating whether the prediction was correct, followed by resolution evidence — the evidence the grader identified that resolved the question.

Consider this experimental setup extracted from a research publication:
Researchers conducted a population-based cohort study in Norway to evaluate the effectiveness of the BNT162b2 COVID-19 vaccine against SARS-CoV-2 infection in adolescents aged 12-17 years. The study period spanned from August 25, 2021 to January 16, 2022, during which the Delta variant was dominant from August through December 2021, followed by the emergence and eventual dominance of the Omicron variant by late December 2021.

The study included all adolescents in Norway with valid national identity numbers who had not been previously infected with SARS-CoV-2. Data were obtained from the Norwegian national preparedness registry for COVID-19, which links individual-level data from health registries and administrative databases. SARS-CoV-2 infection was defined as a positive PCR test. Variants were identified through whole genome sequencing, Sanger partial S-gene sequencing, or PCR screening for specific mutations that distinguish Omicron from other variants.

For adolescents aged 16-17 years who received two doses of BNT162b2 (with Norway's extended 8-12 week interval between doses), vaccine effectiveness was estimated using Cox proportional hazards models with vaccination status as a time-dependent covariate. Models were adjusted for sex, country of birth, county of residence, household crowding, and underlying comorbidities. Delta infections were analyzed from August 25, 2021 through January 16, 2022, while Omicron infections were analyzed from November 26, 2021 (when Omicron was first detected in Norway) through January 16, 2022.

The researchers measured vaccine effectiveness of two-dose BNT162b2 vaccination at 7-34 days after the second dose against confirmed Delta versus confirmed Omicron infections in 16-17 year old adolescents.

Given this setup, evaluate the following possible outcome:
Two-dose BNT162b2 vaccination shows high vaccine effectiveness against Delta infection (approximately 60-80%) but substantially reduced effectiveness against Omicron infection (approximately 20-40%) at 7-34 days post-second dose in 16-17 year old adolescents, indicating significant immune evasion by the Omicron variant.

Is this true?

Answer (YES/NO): NO